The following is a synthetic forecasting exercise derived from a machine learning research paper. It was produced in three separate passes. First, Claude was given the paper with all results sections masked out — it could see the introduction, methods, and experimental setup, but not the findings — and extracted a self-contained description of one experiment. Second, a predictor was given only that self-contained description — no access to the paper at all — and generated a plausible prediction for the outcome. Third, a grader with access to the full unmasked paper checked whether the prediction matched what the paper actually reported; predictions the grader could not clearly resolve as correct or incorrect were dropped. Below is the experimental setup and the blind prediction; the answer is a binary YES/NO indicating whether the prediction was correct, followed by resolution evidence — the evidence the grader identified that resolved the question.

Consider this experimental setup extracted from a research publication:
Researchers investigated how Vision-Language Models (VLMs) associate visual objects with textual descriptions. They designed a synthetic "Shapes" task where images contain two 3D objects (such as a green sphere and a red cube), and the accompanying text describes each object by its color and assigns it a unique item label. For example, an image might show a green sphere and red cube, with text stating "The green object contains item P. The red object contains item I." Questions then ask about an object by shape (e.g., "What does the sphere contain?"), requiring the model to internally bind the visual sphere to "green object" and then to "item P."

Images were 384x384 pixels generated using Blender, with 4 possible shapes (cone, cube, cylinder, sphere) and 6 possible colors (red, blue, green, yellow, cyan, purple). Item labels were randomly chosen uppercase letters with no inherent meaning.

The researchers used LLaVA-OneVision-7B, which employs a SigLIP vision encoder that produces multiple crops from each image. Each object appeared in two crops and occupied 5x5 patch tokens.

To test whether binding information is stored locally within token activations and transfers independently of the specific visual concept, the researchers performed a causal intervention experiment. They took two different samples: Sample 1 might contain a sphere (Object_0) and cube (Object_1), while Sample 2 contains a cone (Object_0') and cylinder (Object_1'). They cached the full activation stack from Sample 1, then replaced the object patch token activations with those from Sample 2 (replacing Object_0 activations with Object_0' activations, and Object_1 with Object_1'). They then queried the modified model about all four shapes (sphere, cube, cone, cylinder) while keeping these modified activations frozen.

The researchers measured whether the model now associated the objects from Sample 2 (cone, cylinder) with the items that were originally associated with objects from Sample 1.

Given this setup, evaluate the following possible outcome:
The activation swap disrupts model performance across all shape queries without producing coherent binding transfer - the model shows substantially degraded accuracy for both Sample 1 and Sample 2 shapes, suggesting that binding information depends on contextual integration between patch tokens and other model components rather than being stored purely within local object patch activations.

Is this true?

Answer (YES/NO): NO